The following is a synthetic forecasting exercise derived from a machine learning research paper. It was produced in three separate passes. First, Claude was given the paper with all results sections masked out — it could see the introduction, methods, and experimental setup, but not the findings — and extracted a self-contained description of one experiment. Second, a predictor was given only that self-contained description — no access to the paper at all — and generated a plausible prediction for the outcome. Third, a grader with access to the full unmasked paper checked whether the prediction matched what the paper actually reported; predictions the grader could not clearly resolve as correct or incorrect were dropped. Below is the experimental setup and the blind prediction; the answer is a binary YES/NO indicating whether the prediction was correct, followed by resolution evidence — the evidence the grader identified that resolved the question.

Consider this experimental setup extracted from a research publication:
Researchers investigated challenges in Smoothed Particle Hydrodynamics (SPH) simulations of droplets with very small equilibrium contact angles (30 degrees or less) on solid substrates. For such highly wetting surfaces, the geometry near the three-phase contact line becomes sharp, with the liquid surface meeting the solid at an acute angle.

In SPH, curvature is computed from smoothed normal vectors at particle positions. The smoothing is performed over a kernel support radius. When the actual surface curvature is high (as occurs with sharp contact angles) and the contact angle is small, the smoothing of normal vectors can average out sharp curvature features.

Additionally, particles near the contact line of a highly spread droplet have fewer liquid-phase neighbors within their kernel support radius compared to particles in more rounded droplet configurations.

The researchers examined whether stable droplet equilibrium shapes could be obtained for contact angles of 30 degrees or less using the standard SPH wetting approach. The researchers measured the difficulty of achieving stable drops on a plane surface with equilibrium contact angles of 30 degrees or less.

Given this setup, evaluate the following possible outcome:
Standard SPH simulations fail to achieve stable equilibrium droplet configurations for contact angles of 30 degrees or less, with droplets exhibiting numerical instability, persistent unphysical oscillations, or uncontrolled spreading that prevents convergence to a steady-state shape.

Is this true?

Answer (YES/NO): YES